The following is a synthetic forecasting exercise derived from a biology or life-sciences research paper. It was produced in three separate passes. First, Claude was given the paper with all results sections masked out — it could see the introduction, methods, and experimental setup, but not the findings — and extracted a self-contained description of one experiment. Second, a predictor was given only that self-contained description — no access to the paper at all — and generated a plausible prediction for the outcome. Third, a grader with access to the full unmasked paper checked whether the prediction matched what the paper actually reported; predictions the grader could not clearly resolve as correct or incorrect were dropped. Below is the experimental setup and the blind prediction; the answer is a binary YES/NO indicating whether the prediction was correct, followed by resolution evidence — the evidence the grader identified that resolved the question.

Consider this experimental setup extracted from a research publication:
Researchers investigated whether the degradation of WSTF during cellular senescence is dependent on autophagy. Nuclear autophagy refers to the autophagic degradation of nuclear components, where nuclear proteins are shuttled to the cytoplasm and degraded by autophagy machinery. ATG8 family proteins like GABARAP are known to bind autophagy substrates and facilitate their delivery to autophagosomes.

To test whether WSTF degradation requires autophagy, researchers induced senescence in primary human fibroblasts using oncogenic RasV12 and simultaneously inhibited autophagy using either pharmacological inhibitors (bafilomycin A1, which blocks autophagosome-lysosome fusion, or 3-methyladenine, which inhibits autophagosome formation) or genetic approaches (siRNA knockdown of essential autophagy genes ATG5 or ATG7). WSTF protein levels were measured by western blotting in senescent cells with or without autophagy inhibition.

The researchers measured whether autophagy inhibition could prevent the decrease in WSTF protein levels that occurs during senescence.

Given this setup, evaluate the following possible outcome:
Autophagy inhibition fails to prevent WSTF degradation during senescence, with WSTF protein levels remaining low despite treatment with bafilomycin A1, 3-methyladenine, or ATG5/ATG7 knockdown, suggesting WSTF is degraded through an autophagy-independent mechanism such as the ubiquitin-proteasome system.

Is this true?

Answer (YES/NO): NO